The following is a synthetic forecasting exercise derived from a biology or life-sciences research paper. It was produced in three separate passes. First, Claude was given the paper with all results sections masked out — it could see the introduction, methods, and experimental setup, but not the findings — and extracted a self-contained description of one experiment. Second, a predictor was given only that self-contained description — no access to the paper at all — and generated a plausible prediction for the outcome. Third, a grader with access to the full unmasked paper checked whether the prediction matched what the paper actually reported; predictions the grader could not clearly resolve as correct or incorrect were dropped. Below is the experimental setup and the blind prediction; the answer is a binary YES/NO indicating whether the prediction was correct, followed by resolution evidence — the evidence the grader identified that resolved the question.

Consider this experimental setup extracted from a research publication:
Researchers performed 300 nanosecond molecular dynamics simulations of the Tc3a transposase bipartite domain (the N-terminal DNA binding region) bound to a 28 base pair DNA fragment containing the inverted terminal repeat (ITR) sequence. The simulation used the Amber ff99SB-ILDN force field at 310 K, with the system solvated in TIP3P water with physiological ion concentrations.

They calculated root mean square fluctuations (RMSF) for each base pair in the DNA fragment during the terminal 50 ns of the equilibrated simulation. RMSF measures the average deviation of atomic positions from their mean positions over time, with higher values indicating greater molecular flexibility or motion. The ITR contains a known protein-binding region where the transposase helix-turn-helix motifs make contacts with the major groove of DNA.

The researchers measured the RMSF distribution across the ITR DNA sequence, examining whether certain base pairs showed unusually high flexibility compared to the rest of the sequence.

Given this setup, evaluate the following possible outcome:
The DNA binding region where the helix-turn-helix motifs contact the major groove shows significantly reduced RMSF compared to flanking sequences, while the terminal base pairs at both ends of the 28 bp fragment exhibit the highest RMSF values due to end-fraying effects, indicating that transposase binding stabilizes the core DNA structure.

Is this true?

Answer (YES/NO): NO